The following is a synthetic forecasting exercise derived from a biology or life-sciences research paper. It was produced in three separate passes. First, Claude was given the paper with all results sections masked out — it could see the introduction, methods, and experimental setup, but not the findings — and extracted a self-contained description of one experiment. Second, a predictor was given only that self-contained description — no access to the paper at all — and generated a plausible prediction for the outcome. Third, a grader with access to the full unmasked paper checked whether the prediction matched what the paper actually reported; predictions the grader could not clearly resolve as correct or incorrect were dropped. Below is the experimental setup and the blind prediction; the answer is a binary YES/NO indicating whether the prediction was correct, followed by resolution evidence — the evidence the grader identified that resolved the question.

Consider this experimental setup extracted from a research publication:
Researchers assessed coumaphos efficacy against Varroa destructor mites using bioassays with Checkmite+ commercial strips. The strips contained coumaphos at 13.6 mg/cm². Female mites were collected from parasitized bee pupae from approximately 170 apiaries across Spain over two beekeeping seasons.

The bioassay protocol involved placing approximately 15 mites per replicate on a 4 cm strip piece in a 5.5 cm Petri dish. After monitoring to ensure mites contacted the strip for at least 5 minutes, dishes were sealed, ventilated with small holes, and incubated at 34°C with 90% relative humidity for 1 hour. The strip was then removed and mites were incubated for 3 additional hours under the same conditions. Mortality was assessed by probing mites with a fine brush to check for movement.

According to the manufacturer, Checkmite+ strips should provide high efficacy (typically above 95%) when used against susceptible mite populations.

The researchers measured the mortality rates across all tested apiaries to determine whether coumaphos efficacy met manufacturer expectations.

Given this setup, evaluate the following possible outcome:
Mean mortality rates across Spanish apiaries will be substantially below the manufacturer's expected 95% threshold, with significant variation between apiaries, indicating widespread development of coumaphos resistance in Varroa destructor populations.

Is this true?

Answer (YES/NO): YES